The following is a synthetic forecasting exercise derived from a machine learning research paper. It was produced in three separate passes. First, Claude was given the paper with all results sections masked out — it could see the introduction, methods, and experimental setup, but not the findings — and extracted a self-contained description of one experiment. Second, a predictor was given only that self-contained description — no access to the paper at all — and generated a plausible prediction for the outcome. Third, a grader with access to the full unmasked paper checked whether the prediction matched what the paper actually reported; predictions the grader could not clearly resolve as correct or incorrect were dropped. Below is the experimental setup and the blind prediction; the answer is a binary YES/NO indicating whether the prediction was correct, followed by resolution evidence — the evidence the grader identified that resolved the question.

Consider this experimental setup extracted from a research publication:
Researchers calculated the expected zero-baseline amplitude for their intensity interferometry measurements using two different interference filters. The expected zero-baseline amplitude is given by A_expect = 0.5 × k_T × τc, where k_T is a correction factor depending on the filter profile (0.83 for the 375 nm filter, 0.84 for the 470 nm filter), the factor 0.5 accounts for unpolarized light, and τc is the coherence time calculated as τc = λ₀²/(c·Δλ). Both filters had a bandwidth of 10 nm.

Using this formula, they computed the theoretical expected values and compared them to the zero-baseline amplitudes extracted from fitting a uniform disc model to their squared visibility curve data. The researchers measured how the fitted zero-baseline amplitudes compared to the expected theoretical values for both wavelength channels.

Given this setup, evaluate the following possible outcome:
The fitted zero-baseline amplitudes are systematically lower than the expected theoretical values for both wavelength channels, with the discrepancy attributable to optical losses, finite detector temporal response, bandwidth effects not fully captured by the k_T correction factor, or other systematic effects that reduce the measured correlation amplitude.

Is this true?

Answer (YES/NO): YES